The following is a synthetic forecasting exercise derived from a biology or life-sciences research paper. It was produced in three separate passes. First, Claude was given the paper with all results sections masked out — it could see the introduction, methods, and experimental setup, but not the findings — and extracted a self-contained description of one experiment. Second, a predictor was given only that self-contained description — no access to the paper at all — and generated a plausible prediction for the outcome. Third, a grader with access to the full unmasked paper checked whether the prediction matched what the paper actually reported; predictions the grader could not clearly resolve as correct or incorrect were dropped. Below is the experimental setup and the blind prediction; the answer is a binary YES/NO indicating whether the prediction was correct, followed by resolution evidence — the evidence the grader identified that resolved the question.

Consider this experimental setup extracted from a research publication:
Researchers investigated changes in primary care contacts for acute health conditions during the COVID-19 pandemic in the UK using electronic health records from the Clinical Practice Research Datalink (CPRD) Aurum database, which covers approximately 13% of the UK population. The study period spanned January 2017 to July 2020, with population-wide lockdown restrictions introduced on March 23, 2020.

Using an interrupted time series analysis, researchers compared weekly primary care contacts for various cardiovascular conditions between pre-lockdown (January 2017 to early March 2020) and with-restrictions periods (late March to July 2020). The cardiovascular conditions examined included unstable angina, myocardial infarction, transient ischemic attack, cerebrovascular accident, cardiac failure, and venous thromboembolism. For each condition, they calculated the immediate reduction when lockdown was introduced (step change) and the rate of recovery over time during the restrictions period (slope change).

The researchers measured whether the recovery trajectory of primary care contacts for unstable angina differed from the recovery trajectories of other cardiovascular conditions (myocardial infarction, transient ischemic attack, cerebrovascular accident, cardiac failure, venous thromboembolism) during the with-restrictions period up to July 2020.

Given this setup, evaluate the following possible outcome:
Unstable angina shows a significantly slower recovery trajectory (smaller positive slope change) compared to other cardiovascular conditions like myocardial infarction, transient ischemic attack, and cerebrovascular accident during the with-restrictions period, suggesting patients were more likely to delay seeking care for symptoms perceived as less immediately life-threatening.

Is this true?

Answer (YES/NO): NO